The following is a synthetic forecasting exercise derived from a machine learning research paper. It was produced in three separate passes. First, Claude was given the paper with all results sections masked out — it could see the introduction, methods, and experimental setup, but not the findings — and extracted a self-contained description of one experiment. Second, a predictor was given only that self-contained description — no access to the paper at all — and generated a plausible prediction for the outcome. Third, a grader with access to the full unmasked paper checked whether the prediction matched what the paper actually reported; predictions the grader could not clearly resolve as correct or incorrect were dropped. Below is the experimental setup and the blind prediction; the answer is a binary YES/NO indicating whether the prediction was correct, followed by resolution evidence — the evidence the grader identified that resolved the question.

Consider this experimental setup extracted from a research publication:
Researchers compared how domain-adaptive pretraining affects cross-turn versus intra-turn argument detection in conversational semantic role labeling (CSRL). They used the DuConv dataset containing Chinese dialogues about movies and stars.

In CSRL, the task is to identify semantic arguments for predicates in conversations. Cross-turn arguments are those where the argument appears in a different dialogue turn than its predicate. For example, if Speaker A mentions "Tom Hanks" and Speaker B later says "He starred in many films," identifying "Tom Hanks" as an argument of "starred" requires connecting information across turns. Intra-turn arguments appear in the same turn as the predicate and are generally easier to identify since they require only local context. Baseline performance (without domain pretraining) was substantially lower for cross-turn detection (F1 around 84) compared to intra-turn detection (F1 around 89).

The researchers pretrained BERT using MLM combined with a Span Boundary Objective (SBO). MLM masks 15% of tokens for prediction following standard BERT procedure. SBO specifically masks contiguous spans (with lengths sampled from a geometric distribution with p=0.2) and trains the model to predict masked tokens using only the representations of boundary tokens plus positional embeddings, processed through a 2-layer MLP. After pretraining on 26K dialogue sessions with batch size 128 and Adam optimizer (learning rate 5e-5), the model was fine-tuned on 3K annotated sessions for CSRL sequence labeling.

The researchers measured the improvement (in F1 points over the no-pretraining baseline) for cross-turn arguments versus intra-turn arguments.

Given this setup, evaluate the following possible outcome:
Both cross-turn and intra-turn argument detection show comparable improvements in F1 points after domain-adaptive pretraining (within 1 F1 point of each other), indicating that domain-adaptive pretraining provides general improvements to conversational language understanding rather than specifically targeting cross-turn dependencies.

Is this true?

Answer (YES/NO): YES